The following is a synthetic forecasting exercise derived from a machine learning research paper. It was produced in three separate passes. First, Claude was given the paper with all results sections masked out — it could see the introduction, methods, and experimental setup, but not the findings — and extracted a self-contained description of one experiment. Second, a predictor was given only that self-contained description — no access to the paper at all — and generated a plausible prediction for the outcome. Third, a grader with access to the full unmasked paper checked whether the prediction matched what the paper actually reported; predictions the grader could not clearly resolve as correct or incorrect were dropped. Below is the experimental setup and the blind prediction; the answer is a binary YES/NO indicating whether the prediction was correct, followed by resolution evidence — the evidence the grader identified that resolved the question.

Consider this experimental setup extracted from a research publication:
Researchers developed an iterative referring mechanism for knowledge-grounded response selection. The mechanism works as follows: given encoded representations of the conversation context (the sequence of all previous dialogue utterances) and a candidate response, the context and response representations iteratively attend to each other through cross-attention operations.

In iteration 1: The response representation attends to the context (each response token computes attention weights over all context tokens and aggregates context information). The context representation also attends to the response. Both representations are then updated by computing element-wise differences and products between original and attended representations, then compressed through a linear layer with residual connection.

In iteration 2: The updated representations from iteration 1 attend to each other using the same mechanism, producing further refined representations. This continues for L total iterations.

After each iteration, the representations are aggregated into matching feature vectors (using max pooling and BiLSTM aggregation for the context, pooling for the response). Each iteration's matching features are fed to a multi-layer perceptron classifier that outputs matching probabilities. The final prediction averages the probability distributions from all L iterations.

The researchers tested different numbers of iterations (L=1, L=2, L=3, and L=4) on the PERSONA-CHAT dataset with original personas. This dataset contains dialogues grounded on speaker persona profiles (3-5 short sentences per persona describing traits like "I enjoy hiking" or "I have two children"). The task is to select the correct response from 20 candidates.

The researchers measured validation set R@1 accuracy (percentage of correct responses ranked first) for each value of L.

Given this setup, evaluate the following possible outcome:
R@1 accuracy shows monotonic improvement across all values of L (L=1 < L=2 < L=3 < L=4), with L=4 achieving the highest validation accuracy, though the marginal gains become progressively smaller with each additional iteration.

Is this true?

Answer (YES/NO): NO